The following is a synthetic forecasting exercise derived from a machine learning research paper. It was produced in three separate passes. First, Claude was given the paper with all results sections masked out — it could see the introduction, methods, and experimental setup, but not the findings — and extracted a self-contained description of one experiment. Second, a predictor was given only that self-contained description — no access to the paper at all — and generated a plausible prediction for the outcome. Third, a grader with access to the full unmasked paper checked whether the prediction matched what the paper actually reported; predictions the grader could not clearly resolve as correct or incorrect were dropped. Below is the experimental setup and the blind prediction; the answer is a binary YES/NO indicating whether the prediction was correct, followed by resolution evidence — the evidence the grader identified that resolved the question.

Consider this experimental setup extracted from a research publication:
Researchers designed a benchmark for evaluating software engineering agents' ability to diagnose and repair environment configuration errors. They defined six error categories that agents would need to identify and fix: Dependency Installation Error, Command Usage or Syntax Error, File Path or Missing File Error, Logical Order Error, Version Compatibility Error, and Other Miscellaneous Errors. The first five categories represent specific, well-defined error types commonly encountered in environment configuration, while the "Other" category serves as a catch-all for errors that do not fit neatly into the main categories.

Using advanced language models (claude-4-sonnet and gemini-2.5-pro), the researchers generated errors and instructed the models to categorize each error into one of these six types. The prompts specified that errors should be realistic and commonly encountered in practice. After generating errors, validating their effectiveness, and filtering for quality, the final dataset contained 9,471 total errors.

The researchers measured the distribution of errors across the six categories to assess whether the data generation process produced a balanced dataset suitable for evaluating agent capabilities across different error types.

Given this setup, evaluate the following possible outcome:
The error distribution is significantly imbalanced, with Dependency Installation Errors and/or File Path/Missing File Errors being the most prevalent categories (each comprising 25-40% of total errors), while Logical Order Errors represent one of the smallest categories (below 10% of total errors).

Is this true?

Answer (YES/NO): NO